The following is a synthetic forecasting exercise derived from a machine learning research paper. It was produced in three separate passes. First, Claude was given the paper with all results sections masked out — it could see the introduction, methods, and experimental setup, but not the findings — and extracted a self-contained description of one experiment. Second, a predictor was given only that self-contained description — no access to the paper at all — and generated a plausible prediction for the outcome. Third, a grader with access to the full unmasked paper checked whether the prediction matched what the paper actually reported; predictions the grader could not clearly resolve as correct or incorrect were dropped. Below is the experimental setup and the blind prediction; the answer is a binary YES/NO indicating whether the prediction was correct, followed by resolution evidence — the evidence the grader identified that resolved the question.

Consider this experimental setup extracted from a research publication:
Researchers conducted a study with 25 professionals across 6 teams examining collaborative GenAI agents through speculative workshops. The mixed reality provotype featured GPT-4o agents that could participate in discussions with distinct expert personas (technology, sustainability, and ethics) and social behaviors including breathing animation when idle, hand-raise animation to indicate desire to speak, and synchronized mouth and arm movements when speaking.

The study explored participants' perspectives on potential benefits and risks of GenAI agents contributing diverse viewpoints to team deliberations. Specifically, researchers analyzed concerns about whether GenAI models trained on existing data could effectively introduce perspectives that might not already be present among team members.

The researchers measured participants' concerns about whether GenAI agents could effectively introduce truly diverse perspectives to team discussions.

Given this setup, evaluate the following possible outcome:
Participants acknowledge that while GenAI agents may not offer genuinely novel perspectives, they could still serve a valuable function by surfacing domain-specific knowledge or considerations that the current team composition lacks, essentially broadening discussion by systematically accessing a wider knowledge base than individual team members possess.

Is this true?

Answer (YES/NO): NO